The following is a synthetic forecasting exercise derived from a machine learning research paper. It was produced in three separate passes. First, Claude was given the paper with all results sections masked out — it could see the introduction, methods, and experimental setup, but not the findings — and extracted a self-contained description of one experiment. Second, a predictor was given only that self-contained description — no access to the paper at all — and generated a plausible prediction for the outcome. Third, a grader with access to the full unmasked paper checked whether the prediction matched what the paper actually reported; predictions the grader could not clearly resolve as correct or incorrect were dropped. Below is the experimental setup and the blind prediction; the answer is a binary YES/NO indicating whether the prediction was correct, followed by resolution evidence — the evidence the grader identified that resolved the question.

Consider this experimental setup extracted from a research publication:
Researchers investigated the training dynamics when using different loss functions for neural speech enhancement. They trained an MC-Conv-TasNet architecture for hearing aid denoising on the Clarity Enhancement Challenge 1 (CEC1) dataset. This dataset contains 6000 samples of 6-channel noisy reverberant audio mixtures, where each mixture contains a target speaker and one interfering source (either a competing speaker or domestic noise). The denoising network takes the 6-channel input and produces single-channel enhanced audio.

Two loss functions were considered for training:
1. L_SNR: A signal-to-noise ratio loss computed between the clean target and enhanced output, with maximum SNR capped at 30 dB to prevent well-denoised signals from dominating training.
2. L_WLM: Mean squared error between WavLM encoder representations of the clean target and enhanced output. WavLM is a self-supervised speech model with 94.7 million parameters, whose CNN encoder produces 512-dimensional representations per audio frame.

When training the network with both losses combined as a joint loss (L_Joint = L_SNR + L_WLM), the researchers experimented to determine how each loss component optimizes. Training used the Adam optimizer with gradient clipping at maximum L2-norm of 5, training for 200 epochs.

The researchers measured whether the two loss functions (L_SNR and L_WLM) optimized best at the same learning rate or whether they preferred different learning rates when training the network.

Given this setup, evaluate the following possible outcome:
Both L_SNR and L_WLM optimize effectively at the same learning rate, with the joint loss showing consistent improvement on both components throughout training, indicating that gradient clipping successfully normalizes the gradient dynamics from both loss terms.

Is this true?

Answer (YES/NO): NO